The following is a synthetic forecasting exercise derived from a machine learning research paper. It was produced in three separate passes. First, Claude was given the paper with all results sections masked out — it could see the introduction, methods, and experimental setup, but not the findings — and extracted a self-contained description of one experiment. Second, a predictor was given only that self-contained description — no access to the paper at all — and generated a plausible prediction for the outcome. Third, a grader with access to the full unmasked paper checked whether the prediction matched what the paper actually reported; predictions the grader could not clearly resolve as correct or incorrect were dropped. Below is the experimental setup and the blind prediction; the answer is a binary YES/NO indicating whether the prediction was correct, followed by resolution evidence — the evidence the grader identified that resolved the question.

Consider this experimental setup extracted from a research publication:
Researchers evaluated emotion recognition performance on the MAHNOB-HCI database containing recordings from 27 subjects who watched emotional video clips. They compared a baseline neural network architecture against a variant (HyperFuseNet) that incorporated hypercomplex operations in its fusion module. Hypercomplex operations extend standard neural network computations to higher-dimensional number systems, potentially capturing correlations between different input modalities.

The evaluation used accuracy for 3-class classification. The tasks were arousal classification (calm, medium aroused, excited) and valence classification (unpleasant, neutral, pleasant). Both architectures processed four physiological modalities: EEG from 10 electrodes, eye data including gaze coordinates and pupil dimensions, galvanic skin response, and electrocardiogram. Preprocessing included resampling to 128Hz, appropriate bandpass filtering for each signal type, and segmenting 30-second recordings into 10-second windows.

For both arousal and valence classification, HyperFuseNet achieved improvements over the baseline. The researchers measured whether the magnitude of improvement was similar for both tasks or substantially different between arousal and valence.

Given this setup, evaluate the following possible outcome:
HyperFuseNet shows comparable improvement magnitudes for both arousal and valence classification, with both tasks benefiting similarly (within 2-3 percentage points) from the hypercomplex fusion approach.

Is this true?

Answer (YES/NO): NO